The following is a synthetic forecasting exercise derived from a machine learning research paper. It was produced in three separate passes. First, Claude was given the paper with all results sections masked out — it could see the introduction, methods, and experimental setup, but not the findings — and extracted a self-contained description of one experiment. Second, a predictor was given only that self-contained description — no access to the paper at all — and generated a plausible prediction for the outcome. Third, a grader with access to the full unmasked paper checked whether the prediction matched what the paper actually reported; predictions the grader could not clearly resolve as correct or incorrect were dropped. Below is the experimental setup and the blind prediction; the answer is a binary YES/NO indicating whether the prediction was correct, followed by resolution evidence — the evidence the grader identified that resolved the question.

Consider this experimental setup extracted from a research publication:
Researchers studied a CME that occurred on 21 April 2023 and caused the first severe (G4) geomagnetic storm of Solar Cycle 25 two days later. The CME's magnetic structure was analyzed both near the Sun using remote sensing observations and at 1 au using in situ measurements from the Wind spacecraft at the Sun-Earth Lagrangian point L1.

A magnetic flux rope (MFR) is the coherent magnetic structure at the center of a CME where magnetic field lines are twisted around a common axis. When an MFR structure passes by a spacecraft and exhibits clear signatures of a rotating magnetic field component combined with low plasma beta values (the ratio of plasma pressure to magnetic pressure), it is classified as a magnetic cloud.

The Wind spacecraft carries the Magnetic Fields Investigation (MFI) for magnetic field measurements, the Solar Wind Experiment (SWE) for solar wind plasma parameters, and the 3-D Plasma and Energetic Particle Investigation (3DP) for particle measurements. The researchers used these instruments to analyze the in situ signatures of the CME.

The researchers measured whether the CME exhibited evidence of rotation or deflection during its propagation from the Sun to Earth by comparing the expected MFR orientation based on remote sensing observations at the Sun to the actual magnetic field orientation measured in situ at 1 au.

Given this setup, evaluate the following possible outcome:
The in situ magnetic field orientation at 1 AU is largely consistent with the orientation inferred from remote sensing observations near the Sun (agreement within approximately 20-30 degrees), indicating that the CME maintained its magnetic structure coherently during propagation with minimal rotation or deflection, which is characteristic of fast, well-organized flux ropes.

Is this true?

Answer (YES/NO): NO